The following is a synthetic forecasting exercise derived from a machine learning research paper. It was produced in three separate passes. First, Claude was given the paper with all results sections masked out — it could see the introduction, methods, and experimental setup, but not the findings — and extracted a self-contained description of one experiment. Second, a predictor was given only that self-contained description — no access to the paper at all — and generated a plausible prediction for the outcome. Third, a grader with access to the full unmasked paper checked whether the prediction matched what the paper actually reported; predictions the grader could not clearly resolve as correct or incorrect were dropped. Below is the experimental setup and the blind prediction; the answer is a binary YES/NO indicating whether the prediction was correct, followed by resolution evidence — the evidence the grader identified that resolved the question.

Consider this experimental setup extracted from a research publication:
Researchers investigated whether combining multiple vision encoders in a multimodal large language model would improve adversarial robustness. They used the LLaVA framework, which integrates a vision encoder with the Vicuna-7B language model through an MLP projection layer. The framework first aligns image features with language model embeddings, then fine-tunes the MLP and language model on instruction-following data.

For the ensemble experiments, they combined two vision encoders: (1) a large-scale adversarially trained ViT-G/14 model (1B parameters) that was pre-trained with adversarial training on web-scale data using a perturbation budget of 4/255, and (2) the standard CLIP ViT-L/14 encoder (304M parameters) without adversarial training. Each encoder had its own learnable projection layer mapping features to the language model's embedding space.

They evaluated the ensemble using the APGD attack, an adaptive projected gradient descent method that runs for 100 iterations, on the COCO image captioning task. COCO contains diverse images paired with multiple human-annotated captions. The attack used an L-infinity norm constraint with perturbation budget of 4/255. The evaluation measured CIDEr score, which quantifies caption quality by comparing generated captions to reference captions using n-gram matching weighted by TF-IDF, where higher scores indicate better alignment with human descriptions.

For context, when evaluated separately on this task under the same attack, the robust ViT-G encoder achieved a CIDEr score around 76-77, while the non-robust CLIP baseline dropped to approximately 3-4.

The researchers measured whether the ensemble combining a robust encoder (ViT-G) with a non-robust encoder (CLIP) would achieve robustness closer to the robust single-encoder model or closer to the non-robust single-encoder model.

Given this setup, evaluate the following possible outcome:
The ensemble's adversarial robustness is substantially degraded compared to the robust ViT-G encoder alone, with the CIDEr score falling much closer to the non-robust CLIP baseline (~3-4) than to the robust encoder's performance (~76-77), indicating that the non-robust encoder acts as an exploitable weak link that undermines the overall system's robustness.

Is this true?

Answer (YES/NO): YES